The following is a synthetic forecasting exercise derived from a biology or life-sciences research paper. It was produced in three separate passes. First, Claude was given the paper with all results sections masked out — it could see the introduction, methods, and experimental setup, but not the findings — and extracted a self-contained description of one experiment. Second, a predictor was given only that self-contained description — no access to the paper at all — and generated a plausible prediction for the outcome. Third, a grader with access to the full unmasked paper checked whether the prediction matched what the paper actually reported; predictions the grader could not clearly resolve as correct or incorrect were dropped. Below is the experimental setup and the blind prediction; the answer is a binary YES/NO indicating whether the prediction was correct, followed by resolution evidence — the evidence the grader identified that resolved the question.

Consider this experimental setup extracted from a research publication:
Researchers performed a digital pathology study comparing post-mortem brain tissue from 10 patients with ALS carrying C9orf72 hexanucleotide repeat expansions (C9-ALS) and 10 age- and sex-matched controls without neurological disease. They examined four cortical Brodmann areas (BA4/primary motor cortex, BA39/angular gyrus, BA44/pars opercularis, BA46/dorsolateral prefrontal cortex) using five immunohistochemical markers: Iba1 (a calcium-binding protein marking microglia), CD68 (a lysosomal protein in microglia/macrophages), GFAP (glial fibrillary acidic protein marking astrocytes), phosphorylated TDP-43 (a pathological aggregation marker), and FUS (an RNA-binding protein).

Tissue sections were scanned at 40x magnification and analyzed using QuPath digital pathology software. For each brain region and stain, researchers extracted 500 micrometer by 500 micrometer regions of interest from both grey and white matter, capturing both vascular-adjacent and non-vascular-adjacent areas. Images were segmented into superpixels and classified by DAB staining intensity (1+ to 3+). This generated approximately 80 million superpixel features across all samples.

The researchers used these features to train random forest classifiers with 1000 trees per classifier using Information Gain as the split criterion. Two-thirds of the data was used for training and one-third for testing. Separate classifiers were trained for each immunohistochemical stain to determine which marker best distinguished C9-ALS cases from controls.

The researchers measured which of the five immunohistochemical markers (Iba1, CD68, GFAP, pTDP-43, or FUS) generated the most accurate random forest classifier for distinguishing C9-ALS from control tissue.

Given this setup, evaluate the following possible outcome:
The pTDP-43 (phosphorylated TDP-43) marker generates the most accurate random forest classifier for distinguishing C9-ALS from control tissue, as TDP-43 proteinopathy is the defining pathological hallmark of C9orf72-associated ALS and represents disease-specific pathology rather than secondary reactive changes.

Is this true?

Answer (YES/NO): NO